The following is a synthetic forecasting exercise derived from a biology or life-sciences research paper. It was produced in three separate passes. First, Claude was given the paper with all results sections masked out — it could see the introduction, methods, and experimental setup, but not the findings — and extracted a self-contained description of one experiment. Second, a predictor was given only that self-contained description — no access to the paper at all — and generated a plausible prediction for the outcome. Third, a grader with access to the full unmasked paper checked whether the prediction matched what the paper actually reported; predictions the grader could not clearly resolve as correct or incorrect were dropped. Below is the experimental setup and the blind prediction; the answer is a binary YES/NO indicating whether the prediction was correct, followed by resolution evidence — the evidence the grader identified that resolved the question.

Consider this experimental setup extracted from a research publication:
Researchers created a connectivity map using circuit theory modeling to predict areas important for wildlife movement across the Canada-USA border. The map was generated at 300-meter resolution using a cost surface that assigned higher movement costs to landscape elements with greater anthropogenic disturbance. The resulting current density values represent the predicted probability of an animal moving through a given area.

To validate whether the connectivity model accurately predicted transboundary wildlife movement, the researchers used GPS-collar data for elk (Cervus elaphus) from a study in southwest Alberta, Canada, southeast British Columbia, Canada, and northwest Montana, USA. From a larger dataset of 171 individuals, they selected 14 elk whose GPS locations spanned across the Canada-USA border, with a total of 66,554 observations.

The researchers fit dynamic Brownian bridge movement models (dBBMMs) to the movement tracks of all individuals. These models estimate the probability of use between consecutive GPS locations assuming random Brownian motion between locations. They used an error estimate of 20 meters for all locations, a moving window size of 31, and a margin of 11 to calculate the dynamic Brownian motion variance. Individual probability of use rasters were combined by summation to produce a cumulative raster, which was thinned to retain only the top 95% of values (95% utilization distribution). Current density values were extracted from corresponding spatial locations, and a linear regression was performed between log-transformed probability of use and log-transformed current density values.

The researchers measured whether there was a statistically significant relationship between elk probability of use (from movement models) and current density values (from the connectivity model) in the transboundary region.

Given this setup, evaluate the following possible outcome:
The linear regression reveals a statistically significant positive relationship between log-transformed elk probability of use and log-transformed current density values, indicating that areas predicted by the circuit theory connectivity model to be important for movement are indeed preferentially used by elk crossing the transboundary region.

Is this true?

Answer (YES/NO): YES